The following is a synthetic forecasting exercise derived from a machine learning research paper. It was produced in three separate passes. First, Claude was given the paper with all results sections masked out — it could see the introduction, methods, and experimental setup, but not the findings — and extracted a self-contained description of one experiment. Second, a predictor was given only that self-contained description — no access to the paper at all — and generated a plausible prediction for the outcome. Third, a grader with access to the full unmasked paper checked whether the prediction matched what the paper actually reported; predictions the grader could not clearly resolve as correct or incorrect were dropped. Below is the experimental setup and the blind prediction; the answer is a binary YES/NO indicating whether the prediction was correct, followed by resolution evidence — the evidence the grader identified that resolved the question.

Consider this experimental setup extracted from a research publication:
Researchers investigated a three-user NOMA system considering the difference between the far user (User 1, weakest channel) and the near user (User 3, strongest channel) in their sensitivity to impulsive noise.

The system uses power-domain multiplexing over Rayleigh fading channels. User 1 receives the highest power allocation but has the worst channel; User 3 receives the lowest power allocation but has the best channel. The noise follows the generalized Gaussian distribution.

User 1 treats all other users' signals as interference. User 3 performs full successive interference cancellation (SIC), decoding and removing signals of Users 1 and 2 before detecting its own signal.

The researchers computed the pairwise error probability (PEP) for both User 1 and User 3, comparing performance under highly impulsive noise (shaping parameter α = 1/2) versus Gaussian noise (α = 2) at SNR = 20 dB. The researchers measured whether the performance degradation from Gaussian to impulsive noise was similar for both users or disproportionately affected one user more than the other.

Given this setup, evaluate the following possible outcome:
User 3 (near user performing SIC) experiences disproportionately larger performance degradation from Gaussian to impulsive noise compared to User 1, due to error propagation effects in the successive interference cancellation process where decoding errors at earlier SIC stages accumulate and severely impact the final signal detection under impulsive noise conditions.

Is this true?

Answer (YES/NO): NO